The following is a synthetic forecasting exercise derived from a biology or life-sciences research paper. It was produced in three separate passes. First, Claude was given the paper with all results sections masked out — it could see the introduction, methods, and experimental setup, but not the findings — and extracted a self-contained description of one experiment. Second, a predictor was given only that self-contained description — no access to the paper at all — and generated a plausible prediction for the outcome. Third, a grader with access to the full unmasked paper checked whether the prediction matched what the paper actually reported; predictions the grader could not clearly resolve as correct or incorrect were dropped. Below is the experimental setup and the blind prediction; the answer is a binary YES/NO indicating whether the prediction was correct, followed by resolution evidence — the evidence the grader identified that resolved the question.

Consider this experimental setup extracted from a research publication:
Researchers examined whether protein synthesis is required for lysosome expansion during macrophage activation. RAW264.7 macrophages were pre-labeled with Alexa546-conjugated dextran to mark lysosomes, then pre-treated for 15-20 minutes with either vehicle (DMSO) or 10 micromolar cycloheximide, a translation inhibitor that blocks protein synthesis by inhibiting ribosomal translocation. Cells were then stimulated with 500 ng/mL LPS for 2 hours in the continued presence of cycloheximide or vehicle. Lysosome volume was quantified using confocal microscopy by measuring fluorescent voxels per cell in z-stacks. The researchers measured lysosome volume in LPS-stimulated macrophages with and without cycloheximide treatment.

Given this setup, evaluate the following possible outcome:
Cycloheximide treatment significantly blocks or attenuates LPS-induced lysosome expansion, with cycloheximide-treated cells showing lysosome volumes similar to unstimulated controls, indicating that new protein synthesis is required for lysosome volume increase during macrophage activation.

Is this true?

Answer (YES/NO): YES